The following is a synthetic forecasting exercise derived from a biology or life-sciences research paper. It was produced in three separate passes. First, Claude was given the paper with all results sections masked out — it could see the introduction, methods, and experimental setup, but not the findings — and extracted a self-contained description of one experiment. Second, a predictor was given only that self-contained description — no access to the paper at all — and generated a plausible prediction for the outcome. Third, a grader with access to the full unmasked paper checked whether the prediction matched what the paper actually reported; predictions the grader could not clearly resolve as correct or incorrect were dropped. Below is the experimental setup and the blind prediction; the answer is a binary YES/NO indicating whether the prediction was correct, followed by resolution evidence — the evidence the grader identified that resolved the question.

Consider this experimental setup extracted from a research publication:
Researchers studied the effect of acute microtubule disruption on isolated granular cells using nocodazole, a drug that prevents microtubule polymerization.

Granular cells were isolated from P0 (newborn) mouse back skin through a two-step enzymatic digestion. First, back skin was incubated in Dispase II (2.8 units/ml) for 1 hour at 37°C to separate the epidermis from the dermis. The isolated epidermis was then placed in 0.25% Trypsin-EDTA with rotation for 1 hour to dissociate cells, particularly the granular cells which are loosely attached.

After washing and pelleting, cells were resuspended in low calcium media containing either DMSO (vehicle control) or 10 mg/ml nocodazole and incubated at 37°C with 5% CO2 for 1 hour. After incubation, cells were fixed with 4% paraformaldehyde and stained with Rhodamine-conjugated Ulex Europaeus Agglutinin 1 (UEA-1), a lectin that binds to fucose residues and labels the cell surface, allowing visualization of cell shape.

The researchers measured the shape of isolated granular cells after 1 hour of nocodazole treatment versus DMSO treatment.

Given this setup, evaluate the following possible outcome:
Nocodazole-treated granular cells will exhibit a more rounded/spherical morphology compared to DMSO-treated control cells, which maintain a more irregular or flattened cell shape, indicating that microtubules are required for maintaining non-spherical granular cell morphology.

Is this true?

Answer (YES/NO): NO